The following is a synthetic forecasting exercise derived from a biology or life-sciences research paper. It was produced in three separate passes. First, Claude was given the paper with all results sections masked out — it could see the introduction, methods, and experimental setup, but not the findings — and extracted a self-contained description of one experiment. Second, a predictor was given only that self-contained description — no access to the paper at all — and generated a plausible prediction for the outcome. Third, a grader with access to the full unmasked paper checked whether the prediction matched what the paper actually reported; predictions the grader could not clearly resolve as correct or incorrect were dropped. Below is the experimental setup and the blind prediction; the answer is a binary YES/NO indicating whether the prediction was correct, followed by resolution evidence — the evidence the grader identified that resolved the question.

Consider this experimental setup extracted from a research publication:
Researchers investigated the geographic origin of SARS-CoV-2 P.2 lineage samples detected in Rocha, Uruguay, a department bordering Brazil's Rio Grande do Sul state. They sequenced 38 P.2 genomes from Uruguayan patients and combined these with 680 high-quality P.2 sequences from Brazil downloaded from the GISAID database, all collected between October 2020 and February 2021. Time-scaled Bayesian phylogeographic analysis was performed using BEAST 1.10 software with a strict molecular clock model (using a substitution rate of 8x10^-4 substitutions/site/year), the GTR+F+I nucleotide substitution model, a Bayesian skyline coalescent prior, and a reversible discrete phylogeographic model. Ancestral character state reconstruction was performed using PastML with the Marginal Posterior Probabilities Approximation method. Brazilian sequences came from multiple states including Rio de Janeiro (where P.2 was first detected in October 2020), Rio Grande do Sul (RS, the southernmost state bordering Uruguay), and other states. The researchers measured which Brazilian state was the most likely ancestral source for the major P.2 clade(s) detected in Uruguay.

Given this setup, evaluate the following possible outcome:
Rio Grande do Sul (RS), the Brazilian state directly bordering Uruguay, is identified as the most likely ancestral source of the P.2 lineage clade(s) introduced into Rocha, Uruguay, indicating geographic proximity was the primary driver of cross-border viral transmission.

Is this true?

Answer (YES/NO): NO